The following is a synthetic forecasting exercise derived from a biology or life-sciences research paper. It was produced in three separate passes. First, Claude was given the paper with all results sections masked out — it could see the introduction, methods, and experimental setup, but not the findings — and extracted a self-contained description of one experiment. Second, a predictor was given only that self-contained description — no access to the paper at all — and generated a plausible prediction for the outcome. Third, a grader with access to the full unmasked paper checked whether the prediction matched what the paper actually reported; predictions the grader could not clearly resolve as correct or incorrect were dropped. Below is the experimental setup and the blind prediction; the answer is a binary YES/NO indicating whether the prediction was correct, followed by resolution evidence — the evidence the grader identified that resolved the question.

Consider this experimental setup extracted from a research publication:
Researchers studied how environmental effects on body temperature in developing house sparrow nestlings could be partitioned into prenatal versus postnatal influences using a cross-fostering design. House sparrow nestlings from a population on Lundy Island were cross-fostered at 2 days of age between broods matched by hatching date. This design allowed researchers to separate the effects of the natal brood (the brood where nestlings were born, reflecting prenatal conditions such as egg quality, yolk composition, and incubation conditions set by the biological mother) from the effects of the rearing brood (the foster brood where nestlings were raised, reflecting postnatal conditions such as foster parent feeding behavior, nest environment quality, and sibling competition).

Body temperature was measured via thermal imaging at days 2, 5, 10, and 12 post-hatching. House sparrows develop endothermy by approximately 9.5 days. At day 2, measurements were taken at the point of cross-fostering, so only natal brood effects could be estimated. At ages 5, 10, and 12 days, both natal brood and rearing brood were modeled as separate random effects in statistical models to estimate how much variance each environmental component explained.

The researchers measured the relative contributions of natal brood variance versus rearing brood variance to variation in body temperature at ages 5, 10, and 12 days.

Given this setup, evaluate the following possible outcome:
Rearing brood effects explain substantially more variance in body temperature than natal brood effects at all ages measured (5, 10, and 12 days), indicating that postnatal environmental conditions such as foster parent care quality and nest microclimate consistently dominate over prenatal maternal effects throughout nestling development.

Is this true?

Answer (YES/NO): NO